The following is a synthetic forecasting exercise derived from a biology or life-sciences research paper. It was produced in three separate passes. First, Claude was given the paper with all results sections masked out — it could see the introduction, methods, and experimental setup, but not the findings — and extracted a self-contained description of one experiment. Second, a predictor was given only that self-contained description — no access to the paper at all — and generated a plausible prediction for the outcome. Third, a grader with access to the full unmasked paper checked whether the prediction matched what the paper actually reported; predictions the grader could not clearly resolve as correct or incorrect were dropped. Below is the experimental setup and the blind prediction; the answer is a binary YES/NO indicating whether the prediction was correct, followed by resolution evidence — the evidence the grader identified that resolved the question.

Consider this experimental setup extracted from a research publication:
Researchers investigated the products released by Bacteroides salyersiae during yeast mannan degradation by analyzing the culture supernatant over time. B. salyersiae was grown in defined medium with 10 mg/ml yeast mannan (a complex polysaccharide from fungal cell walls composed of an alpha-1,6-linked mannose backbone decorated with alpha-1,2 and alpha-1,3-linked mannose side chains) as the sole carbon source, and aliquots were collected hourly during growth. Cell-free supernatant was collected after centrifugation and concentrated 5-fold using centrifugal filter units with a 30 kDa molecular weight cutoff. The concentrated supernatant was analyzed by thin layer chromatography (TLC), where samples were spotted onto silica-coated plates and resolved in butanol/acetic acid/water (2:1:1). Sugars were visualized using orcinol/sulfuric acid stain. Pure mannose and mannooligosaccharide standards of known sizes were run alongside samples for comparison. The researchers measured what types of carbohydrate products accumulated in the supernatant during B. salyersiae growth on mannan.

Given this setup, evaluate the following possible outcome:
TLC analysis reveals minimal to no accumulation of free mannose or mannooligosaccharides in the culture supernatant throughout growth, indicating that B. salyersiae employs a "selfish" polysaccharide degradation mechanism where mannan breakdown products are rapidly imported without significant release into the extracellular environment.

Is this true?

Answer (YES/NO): NO